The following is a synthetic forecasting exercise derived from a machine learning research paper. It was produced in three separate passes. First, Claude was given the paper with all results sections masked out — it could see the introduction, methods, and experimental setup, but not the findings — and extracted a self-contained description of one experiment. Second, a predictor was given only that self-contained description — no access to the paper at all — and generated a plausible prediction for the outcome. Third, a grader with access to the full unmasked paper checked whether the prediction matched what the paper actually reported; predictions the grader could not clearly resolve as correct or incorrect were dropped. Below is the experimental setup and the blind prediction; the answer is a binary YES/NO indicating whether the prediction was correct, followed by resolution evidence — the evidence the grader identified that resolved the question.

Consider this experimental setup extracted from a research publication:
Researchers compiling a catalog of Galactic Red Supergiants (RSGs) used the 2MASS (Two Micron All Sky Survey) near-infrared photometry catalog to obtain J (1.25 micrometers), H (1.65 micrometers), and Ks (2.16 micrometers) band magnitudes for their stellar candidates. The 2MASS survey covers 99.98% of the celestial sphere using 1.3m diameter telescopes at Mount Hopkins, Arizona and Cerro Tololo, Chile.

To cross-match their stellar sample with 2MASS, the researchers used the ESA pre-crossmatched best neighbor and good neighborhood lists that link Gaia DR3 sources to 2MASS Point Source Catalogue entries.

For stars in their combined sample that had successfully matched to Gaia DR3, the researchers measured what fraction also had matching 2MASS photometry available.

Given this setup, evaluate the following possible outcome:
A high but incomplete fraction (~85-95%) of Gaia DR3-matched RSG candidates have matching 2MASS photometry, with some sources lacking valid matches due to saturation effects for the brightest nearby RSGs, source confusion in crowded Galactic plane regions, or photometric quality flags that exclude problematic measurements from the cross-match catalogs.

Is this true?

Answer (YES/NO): NO